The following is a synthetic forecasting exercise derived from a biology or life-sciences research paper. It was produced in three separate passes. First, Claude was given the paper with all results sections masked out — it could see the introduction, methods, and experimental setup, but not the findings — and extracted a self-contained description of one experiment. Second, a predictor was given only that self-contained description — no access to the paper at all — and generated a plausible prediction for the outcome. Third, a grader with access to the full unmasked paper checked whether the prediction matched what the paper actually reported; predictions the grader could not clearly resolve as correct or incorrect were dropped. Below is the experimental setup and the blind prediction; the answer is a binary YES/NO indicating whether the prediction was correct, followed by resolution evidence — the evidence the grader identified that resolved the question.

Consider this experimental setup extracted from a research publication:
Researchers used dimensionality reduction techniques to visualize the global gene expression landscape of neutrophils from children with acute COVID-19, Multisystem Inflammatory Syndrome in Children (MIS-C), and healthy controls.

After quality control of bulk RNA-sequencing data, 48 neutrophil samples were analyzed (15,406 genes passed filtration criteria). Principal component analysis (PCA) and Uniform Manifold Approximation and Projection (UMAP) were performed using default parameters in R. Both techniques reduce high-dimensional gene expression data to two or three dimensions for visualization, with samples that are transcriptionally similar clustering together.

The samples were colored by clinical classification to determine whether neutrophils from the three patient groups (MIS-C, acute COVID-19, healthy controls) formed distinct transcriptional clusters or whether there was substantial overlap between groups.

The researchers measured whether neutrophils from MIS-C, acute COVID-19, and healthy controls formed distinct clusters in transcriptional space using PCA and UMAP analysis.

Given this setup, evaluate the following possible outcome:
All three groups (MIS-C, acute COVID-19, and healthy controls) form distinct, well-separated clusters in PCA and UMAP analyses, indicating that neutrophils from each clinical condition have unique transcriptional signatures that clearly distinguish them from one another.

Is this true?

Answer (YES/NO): NO